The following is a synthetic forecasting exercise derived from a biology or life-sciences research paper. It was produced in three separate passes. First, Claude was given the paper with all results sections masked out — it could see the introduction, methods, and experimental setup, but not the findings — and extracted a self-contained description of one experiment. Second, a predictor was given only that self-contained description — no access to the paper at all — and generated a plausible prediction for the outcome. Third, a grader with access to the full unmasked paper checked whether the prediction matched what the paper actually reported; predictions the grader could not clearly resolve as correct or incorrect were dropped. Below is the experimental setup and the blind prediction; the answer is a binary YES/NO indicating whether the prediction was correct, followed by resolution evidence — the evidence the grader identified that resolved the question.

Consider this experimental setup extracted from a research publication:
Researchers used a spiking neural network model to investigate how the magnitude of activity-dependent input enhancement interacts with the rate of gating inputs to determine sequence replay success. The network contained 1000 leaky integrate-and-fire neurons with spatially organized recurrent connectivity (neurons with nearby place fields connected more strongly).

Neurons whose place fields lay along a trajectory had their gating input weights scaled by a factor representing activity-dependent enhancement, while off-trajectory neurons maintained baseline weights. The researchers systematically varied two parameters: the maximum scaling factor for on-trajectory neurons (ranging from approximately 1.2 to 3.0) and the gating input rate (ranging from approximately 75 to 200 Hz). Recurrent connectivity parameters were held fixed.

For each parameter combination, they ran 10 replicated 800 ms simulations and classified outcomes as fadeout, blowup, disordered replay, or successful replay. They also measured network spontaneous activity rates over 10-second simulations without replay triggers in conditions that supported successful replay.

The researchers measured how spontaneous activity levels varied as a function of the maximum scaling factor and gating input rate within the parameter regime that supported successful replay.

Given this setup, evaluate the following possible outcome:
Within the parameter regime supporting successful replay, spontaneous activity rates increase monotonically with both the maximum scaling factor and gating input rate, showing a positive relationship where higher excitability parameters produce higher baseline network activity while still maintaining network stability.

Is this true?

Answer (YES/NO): YES